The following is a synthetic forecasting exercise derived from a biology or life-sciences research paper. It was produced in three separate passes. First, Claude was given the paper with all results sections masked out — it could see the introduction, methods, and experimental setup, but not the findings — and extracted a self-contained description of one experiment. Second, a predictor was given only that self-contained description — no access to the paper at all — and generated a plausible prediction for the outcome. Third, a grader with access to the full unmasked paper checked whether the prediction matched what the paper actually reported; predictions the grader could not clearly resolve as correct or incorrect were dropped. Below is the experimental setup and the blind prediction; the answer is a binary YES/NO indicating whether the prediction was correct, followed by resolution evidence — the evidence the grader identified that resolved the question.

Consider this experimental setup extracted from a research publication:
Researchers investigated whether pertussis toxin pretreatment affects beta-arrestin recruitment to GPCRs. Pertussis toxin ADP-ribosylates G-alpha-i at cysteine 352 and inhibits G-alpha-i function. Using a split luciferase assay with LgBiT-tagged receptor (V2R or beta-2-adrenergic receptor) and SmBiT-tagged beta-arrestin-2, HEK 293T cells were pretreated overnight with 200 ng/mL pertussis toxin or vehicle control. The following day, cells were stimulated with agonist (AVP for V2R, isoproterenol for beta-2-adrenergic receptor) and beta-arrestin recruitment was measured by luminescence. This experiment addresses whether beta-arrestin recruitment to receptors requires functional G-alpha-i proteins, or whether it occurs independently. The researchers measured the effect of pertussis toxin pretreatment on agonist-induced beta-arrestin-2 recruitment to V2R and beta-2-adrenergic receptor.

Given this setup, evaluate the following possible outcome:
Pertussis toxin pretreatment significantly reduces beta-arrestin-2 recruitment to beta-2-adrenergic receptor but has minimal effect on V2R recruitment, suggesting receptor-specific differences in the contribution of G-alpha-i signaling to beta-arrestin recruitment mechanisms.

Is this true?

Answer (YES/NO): NO